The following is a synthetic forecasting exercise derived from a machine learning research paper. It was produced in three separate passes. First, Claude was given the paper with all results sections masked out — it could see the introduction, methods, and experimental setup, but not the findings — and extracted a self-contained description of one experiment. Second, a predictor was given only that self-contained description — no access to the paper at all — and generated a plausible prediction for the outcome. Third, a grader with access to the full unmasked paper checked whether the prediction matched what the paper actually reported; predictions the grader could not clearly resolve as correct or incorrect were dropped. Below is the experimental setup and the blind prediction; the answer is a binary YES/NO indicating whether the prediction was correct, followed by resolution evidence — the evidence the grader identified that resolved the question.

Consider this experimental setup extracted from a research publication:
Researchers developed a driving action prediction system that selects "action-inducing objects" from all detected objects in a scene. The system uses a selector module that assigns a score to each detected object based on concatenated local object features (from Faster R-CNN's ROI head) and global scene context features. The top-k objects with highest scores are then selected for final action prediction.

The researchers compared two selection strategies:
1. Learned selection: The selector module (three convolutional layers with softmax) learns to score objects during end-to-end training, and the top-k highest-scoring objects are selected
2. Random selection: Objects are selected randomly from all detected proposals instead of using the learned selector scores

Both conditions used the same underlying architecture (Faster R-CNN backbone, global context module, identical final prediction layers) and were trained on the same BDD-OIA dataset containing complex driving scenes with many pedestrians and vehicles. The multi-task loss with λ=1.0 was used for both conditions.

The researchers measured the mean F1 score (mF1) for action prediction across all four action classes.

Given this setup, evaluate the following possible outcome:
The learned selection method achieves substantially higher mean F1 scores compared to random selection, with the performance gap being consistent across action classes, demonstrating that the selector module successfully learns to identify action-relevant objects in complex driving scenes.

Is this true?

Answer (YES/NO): NO